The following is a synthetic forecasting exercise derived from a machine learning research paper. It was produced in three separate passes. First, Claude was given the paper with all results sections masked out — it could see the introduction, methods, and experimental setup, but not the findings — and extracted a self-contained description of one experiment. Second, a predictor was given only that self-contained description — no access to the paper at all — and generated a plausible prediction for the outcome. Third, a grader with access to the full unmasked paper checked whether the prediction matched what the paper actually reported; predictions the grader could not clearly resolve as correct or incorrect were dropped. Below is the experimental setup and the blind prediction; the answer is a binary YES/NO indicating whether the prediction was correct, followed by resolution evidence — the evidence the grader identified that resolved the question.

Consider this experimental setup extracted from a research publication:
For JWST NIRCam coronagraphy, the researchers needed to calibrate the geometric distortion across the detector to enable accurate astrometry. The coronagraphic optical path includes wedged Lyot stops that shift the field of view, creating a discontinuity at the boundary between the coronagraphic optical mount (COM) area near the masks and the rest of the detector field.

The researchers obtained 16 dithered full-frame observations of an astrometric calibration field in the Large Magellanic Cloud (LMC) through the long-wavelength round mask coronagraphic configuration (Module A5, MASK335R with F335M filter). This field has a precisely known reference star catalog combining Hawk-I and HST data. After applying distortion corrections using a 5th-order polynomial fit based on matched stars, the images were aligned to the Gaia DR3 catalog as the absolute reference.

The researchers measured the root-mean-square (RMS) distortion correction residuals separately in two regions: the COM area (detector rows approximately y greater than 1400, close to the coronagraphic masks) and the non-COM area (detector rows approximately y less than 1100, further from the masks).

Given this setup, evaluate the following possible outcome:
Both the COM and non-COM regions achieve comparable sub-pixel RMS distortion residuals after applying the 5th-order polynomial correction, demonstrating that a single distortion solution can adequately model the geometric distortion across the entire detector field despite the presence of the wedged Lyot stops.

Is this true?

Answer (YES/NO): NO